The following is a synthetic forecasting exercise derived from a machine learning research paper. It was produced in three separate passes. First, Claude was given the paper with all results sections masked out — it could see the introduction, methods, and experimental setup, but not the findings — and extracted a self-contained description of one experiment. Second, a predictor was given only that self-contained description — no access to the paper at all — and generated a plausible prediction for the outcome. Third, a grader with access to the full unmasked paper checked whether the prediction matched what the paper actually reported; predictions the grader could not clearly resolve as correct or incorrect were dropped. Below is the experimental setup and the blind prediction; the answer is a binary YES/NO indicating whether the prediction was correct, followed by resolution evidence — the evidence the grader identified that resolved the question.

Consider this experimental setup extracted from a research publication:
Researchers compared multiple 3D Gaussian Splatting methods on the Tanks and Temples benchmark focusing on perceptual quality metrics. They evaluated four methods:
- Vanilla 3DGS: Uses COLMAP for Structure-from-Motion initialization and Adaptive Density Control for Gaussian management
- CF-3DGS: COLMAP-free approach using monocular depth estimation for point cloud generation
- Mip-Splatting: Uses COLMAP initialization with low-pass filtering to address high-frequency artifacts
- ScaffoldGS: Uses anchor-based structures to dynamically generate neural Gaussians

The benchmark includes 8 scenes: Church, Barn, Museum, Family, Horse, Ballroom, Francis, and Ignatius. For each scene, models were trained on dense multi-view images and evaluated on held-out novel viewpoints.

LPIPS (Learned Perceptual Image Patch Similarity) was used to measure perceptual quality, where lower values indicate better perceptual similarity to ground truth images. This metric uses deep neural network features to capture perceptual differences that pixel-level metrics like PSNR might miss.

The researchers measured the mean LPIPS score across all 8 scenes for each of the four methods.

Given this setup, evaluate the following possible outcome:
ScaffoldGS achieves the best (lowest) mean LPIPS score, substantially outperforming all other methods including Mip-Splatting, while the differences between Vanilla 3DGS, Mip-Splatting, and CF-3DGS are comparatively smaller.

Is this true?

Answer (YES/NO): YES